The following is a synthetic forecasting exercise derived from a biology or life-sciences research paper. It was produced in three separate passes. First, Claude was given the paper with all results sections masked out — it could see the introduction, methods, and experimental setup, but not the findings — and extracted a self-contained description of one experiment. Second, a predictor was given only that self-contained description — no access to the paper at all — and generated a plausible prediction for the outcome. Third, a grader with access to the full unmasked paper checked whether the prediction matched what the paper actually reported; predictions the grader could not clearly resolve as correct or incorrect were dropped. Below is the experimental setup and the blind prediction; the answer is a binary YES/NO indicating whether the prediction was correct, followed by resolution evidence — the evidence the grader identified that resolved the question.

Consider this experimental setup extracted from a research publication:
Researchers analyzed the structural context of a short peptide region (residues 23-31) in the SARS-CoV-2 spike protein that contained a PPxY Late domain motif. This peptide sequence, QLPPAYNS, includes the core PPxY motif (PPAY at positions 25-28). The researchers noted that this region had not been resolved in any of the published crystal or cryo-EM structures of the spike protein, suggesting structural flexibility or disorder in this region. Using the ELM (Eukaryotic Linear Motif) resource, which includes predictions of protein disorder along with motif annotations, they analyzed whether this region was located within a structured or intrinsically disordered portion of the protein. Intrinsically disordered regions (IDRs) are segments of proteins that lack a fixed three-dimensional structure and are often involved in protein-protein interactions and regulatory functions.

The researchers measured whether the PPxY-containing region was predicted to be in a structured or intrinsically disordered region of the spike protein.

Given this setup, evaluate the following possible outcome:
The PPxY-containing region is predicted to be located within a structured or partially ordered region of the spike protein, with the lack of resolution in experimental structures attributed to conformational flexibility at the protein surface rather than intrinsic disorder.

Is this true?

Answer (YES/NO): NO